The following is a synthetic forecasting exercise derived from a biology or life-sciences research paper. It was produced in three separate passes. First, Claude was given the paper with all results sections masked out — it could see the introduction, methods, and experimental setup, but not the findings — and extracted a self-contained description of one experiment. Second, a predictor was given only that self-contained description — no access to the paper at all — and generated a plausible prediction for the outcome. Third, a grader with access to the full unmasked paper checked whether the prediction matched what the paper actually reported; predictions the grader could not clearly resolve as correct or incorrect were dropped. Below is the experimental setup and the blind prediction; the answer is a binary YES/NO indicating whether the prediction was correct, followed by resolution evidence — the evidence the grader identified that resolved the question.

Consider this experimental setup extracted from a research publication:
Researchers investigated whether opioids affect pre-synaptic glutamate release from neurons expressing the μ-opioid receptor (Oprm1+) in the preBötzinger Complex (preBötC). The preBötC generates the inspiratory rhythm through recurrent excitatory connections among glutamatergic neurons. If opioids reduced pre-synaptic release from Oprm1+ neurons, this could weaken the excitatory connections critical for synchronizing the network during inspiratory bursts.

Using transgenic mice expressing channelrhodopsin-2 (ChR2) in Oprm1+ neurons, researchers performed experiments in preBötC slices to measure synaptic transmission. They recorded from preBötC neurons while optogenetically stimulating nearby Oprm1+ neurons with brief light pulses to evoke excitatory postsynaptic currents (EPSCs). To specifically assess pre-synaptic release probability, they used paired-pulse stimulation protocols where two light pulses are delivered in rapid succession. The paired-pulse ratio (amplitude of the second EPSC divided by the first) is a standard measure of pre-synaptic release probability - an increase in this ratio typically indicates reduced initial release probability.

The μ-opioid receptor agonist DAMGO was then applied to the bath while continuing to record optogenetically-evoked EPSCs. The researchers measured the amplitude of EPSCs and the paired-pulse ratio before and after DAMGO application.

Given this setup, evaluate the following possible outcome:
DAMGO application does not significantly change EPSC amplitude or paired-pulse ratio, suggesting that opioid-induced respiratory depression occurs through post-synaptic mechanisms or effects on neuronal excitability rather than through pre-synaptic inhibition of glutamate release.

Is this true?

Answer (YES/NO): NO